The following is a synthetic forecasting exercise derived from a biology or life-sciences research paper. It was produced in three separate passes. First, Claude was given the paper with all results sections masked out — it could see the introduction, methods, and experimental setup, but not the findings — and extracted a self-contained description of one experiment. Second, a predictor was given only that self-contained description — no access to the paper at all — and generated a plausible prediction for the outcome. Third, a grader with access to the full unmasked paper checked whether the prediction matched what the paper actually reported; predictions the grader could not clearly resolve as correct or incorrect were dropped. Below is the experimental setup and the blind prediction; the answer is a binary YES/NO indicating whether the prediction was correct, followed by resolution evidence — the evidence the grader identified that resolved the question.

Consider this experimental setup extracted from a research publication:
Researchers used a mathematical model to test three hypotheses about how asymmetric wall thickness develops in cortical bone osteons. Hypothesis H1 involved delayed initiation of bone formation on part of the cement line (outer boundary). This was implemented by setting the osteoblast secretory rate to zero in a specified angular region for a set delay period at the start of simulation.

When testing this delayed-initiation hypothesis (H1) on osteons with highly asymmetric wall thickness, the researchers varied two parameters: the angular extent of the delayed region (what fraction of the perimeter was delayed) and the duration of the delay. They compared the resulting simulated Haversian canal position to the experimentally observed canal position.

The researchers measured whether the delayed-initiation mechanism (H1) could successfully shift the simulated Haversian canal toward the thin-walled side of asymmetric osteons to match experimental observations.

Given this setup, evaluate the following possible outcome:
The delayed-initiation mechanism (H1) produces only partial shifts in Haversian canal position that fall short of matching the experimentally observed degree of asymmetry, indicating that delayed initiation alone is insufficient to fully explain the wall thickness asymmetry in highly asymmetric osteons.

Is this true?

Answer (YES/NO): YES